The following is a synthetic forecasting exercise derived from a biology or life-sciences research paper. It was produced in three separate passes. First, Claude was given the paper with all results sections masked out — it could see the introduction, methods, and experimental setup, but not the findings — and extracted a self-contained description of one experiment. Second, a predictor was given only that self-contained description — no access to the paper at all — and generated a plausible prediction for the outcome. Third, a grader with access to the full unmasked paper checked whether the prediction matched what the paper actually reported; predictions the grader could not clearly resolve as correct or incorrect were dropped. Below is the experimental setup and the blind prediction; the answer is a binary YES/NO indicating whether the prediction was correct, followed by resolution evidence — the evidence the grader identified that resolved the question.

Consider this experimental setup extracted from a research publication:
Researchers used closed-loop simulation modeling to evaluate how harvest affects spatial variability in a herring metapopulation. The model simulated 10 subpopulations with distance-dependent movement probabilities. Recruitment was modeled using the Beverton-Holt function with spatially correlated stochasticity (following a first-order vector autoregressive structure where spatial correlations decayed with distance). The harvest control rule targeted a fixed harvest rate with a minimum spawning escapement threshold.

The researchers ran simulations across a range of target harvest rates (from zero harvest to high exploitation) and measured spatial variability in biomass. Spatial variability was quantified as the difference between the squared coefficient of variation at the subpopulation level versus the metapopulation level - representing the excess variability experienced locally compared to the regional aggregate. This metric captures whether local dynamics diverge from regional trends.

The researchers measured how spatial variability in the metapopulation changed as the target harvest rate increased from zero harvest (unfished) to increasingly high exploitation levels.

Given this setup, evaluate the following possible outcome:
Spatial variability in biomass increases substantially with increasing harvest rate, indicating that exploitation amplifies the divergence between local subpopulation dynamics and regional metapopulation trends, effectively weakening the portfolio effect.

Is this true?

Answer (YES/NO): YES